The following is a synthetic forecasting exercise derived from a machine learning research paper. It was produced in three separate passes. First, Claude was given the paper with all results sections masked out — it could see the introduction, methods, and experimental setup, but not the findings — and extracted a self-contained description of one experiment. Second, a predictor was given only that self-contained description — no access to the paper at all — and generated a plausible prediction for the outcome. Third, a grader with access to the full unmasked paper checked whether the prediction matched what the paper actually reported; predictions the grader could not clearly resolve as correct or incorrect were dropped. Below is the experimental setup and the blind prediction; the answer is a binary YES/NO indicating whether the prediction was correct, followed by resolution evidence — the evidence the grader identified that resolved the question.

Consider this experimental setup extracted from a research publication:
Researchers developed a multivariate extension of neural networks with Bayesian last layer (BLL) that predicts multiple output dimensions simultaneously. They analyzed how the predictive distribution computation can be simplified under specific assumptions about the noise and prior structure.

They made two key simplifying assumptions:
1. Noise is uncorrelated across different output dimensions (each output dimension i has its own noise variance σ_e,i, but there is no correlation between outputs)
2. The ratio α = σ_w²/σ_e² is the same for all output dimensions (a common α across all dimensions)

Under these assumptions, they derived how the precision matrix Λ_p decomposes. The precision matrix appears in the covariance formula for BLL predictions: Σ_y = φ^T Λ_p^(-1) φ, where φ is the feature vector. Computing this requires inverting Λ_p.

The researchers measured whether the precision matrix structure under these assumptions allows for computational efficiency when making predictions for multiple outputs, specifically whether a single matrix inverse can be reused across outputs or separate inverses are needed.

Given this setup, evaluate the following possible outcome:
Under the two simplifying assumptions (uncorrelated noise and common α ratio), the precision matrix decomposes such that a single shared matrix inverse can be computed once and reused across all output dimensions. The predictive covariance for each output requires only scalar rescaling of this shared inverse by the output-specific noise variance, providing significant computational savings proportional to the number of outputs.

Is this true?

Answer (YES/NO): YES